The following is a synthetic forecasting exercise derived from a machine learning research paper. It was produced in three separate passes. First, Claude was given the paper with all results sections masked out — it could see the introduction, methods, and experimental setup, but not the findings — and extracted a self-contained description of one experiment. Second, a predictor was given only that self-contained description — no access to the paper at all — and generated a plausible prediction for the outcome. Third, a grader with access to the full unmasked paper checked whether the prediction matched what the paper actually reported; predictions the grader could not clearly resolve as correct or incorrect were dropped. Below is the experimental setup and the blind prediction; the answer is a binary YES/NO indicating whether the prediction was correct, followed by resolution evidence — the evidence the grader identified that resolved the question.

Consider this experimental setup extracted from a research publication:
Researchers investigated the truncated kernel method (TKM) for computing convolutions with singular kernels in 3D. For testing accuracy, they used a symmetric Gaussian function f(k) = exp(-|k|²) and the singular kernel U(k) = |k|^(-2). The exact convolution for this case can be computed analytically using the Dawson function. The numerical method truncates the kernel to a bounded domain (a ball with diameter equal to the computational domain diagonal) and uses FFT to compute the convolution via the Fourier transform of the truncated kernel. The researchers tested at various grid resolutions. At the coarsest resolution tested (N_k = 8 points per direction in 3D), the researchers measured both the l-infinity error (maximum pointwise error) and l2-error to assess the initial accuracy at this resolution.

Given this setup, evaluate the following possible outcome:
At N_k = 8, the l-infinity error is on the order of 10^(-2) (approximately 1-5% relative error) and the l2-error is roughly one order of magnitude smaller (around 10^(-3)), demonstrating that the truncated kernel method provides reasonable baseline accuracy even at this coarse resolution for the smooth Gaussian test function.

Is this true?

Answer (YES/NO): NO